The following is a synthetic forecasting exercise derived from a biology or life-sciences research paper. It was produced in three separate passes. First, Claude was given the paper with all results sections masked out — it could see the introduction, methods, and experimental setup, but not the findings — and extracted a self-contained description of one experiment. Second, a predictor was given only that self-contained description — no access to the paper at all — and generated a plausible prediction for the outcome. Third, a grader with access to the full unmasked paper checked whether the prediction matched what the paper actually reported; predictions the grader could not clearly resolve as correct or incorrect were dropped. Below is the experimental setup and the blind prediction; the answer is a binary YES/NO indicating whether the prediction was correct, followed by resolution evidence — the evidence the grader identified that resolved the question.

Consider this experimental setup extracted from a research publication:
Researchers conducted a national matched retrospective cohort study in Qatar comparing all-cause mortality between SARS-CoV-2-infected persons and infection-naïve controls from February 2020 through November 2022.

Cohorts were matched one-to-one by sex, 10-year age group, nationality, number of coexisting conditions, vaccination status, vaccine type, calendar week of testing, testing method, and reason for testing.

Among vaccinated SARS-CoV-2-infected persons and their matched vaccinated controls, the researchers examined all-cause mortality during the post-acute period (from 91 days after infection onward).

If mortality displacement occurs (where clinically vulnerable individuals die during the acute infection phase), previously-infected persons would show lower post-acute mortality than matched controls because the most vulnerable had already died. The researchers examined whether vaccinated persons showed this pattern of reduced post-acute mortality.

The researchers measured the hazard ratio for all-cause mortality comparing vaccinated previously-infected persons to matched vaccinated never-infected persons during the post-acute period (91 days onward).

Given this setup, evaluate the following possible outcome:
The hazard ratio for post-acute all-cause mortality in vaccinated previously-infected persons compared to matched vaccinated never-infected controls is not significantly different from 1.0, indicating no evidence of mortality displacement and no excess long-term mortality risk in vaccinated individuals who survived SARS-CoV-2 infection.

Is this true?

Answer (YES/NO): YES